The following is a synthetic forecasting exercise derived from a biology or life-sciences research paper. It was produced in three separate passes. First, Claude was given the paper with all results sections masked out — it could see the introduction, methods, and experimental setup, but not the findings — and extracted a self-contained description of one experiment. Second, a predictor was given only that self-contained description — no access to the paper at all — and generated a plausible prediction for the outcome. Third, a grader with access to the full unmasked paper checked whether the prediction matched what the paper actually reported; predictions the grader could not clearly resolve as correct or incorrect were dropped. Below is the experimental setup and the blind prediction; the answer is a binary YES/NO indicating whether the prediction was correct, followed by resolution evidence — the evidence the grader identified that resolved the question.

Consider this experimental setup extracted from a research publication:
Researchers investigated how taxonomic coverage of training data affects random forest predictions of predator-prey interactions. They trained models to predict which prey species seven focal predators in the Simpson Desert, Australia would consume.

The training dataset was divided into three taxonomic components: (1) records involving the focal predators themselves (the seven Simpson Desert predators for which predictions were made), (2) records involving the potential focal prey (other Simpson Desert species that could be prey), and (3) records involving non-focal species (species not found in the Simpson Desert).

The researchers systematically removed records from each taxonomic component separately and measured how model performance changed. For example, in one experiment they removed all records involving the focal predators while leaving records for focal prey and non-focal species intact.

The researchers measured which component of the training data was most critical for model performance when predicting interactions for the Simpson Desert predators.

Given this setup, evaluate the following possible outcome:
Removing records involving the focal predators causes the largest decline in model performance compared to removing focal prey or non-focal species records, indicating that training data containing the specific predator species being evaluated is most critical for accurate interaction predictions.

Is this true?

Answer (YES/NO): YES